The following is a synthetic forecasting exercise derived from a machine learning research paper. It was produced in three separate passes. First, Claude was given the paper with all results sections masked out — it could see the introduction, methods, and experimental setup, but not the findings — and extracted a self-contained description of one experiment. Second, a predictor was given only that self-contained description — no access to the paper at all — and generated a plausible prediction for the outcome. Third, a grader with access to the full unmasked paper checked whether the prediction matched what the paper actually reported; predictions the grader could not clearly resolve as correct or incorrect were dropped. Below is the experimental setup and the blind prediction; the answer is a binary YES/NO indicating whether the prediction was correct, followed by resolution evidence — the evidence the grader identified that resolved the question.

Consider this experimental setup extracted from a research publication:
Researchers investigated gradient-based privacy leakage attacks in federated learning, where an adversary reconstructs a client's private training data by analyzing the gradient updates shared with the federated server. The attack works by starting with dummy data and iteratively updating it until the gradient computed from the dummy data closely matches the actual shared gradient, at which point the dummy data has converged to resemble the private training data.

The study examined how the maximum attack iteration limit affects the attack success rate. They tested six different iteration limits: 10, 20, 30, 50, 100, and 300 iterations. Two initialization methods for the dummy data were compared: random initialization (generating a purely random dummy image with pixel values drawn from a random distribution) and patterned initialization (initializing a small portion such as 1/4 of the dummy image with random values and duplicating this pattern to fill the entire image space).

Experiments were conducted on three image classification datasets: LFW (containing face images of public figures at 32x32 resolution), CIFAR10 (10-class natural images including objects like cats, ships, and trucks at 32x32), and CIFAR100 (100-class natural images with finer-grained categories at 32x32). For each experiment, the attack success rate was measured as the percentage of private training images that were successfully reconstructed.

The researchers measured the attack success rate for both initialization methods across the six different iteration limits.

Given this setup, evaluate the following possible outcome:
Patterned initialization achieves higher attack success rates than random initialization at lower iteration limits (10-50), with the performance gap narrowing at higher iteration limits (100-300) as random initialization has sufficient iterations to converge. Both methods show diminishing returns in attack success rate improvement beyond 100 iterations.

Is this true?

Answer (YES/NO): NO